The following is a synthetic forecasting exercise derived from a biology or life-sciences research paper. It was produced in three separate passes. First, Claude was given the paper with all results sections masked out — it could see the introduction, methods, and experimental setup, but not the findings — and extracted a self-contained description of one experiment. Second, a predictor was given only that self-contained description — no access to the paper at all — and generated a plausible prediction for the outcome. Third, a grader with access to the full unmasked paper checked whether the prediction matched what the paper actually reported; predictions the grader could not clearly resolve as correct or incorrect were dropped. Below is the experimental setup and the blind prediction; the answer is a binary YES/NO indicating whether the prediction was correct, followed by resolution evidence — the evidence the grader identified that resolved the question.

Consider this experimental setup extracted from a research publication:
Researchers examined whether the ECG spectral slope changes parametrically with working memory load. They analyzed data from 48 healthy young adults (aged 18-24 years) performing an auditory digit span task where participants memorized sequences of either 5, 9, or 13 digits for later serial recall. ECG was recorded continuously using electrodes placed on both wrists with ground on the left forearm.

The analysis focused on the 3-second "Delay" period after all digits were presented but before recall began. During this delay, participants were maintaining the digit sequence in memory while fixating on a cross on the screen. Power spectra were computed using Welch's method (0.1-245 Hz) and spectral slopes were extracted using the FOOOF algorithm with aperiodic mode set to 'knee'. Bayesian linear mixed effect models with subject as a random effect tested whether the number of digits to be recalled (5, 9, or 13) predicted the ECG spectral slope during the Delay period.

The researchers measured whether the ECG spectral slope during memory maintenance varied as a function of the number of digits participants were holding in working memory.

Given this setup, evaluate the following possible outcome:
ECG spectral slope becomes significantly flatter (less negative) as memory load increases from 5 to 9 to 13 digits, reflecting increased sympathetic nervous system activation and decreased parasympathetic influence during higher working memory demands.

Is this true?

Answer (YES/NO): YES